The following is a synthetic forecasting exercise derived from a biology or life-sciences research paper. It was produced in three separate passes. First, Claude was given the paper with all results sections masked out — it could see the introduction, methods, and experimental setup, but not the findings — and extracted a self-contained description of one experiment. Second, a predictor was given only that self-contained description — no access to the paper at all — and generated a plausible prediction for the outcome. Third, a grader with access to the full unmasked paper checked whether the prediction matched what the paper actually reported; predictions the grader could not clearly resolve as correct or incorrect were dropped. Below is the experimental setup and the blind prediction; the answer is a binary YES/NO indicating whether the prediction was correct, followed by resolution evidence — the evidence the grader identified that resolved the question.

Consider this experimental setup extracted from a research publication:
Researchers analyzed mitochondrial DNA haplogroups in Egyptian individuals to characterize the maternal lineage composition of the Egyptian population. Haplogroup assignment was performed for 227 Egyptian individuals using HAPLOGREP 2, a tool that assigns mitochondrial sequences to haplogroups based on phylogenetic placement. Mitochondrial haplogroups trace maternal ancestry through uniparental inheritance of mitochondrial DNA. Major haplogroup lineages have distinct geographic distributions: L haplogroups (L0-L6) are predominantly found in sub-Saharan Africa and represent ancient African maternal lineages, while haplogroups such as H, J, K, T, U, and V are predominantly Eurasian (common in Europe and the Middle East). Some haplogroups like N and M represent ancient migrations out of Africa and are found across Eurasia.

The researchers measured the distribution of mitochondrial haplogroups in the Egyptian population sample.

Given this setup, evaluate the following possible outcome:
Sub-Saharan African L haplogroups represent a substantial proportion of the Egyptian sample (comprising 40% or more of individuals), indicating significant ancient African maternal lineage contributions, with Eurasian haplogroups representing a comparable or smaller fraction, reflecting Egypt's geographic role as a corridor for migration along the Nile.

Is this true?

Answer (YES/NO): NO